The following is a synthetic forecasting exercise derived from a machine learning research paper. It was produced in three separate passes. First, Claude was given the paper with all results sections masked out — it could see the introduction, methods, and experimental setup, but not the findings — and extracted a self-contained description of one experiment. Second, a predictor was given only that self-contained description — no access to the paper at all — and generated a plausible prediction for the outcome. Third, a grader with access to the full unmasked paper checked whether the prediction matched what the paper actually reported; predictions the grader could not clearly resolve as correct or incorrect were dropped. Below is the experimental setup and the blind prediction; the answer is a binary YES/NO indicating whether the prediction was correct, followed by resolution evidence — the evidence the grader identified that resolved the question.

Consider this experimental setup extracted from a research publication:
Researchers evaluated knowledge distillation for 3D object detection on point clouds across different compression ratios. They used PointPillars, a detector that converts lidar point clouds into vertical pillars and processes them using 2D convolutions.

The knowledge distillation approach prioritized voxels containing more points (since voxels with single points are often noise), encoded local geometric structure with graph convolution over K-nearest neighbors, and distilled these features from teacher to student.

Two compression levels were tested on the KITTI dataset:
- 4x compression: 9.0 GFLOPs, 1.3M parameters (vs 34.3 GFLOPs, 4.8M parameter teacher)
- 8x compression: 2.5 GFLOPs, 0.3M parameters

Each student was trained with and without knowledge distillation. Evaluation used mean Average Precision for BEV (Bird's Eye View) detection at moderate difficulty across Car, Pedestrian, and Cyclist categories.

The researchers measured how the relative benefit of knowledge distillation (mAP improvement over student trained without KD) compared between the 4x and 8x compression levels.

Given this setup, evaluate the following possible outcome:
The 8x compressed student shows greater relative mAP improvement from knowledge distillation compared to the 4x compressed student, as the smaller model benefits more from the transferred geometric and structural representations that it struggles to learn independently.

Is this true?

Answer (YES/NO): NO